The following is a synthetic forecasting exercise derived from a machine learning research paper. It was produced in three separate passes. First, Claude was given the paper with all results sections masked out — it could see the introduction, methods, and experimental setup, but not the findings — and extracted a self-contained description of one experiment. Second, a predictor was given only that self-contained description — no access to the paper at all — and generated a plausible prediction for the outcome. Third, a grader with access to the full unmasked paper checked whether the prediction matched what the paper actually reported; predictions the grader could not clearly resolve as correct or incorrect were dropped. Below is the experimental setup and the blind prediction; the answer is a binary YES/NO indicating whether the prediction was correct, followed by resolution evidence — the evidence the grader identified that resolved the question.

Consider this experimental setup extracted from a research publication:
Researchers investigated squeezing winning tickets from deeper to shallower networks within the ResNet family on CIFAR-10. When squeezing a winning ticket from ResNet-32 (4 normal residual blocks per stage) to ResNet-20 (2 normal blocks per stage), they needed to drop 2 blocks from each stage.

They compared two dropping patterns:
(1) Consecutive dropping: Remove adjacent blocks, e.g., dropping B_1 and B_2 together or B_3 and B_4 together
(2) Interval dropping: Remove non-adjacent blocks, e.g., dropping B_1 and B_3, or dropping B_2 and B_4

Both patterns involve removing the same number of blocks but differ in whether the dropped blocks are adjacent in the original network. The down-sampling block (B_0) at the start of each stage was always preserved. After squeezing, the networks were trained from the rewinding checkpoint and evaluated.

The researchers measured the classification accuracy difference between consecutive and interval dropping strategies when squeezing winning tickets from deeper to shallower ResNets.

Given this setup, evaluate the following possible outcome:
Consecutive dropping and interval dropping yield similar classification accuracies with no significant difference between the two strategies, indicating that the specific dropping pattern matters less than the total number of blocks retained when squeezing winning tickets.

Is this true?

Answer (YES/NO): YES